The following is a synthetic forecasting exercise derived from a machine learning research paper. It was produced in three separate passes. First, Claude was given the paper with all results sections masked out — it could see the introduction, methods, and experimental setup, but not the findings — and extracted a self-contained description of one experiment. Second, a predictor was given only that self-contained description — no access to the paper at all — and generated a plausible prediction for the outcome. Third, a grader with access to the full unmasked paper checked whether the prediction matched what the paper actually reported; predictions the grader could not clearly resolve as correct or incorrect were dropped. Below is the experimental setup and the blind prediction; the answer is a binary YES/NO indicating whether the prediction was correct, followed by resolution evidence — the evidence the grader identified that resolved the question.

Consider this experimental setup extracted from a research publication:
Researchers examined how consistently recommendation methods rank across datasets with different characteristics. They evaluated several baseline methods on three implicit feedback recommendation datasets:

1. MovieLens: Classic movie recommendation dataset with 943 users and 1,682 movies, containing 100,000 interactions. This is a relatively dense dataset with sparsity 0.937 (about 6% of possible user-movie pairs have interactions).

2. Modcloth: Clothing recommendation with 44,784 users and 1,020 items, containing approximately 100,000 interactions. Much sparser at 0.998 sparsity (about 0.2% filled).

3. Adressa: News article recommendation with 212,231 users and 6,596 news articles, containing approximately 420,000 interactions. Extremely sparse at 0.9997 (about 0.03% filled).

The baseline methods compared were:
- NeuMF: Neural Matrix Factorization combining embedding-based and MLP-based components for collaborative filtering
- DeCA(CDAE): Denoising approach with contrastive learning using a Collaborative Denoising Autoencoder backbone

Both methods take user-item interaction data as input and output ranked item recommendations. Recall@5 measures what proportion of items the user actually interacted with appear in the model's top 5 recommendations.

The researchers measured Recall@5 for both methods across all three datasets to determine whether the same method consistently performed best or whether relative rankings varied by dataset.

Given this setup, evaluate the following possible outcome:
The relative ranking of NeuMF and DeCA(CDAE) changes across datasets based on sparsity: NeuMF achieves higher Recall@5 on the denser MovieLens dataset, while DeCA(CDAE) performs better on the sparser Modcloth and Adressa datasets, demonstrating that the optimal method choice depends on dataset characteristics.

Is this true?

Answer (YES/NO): NO